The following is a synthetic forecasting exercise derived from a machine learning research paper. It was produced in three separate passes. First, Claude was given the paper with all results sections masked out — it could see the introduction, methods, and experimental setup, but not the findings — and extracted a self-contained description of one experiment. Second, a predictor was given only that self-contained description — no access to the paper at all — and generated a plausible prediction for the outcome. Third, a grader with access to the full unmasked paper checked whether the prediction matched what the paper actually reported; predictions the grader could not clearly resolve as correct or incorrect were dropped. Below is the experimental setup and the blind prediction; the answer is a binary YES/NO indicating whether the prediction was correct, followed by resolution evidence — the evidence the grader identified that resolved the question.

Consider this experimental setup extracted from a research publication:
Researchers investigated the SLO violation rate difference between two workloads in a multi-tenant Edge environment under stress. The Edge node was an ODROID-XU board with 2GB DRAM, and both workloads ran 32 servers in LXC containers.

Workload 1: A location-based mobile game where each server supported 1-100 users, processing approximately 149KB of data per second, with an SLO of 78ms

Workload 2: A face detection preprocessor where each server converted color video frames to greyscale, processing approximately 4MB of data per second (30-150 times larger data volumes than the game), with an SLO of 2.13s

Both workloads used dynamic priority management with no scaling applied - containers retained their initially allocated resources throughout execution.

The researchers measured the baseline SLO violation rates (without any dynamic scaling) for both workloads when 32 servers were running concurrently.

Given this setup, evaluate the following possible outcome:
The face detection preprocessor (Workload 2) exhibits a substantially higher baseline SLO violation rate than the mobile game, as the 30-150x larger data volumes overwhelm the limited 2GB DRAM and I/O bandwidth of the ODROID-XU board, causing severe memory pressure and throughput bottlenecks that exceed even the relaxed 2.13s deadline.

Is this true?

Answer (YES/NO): YES